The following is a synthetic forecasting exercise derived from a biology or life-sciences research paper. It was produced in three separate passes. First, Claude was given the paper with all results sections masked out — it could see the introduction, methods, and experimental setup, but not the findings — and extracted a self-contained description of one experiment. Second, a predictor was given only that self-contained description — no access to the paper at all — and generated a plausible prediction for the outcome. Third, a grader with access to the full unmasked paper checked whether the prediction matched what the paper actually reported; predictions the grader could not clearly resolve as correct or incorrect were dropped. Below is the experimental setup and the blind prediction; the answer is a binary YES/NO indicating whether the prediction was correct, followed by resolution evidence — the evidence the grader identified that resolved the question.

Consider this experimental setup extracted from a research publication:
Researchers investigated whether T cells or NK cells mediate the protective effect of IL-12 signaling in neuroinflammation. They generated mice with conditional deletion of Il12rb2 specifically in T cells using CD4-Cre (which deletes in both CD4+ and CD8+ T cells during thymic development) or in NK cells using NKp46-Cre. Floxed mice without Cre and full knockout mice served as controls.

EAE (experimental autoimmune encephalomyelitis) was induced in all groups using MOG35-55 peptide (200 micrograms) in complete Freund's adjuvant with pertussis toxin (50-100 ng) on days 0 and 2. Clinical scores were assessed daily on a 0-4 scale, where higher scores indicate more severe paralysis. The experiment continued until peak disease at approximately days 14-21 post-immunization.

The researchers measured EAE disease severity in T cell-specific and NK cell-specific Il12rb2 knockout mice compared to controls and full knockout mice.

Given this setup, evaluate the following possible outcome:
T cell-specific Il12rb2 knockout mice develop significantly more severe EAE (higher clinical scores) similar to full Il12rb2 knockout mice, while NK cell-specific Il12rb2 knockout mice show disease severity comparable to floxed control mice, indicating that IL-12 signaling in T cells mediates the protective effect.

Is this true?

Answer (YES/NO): NO